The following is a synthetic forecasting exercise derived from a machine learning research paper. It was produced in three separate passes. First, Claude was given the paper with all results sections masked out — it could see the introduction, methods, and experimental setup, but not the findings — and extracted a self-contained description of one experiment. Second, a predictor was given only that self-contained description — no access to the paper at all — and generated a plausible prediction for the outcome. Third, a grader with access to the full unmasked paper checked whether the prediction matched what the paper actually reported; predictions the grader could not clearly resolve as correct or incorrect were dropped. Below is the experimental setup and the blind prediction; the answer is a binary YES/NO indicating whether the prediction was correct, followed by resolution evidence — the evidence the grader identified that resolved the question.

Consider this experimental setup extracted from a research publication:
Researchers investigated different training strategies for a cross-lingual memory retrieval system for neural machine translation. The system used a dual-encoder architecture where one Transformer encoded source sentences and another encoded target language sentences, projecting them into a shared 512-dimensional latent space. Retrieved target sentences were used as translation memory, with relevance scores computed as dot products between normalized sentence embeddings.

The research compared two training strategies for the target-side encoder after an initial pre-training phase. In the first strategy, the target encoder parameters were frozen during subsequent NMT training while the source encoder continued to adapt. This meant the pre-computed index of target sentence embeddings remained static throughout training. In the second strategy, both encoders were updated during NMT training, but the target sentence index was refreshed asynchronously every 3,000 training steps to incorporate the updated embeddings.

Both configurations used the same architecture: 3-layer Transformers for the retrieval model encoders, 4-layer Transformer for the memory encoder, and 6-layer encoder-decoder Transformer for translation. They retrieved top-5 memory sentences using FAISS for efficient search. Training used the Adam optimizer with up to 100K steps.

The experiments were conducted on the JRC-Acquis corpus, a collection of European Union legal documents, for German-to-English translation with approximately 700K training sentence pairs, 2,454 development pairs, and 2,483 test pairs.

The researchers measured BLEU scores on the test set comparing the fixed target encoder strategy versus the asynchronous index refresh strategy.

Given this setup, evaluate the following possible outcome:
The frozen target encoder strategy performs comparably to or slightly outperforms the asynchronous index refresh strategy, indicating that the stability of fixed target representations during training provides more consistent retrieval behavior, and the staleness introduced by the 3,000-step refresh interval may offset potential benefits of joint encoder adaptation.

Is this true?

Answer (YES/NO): NO